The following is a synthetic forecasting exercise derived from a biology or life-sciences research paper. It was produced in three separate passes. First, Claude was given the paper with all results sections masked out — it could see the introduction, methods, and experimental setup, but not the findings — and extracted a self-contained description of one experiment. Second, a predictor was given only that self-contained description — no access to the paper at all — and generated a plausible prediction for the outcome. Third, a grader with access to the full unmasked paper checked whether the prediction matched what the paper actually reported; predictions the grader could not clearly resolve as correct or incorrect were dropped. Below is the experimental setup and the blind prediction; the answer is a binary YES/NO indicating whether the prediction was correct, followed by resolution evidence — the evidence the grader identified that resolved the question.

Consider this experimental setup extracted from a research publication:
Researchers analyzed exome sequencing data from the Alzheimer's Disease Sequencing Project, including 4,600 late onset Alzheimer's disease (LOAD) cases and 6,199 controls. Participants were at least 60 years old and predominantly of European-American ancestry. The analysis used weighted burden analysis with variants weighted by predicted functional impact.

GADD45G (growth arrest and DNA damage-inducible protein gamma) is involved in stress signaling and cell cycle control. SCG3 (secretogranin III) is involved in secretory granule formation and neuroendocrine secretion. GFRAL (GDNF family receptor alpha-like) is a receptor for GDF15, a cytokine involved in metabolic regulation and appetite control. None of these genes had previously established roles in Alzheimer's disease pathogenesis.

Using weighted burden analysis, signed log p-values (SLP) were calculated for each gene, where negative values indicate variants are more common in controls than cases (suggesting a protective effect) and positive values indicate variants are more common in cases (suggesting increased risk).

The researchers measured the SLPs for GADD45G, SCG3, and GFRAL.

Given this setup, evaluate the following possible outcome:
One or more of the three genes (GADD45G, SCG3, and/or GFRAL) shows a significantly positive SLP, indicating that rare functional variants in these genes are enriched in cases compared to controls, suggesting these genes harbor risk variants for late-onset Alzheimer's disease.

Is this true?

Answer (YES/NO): NO